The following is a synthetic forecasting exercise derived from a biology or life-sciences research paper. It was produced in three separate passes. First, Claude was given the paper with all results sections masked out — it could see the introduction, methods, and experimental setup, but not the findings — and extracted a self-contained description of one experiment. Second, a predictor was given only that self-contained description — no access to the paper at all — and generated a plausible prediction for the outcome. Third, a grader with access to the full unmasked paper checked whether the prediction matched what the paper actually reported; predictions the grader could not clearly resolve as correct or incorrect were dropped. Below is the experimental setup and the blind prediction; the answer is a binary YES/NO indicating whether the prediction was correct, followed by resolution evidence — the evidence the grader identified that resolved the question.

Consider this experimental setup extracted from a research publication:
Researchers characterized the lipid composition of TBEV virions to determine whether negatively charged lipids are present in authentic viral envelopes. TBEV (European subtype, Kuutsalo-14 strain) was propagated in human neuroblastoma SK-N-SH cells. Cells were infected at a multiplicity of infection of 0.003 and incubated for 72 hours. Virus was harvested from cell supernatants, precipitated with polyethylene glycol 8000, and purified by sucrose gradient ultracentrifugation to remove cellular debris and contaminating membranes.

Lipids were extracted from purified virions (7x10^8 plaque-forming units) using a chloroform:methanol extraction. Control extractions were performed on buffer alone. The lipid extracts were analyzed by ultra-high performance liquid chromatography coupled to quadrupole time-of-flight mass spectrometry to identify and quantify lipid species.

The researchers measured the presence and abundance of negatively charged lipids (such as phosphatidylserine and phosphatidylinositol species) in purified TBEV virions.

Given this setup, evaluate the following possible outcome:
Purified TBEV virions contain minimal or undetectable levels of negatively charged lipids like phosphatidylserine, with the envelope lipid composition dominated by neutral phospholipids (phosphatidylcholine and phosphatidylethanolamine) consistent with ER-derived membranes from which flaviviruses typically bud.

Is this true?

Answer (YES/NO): NO